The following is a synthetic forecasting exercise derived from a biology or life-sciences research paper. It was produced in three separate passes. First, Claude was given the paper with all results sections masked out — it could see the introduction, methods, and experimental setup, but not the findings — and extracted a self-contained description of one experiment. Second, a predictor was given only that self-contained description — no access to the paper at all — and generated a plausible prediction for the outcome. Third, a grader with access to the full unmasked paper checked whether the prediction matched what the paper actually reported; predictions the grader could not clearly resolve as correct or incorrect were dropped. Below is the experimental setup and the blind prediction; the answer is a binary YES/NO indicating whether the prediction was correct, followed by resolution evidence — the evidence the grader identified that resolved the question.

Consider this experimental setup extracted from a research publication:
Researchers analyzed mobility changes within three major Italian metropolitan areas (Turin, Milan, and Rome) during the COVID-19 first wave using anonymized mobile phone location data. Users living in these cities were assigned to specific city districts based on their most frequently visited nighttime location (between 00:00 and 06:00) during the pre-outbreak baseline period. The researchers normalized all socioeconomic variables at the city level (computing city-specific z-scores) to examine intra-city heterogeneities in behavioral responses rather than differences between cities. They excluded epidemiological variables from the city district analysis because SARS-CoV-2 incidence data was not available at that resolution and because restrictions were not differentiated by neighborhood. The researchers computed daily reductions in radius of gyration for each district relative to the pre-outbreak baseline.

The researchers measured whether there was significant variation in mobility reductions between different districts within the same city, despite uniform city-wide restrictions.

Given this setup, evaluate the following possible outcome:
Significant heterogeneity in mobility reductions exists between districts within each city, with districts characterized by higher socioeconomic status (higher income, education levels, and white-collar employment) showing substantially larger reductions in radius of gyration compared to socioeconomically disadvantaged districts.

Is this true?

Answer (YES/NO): NO